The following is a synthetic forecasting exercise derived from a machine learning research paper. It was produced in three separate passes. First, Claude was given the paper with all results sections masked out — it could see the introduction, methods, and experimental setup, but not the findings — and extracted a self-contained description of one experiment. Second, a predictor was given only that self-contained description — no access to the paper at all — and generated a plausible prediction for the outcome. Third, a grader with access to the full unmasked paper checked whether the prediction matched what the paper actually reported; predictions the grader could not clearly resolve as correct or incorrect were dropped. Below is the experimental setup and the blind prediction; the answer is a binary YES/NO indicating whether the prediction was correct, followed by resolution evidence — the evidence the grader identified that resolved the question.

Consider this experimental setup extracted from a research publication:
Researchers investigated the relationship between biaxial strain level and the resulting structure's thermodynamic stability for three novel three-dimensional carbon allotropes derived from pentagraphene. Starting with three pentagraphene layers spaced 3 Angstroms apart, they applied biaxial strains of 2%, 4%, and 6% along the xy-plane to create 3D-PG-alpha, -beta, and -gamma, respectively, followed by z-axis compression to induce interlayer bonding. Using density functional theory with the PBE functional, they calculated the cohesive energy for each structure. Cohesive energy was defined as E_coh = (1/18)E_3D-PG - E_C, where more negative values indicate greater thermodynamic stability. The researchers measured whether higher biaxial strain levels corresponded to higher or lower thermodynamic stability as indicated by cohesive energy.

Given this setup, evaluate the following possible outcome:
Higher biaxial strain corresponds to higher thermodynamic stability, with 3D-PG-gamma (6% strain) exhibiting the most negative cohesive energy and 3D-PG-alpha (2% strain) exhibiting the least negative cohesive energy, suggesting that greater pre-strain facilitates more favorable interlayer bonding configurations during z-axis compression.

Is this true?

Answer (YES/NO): NO